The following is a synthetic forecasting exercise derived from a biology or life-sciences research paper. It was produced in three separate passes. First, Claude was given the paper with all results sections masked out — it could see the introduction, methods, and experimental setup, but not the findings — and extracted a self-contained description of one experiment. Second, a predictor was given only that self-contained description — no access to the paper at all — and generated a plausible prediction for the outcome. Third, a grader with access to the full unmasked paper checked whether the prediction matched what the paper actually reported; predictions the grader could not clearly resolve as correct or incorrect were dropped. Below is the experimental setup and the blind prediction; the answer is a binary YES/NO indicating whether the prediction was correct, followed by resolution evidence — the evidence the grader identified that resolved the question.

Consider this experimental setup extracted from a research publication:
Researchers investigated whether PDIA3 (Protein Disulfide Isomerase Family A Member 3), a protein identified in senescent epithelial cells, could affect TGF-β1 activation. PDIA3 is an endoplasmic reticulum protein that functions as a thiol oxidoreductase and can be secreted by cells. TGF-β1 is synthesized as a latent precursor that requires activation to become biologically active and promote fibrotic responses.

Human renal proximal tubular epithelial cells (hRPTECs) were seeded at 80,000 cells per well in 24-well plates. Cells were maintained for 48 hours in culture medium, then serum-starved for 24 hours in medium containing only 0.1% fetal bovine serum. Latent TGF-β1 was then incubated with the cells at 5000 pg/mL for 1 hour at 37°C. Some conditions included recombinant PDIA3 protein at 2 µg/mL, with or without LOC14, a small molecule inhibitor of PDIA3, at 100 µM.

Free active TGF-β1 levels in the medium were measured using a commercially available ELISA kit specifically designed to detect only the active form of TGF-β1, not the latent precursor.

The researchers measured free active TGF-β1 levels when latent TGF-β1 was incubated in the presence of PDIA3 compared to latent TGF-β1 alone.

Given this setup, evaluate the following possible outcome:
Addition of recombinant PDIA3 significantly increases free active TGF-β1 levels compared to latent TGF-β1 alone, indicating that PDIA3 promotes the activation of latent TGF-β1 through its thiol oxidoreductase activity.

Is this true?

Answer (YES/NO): NO